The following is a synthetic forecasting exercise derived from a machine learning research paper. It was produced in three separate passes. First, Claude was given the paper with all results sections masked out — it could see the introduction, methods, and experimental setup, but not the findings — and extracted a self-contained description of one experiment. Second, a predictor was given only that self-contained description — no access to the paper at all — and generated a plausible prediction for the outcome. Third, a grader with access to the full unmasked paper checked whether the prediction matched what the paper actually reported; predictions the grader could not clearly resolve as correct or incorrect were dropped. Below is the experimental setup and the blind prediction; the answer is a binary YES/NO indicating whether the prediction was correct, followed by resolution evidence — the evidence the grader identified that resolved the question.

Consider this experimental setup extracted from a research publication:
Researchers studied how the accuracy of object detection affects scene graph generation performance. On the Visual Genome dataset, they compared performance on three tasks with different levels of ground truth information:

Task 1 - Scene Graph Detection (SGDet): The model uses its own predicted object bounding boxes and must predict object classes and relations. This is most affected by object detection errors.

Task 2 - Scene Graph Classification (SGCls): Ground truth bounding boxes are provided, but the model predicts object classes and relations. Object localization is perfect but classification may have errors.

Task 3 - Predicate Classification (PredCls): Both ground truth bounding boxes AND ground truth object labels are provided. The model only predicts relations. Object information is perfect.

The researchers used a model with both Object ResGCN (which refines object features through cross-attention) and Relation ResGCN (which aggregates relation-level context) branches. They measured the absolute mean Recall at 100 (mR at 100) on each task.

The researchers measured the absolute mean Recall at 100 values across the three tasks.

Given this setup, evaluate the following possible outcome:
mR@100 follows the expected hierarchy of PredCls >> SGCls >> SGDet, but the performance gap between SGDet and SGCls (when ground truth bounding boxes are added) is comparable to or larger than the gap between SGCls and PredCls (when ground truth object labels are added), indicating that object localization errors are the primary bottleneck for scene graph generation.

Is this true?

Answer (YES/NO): NO